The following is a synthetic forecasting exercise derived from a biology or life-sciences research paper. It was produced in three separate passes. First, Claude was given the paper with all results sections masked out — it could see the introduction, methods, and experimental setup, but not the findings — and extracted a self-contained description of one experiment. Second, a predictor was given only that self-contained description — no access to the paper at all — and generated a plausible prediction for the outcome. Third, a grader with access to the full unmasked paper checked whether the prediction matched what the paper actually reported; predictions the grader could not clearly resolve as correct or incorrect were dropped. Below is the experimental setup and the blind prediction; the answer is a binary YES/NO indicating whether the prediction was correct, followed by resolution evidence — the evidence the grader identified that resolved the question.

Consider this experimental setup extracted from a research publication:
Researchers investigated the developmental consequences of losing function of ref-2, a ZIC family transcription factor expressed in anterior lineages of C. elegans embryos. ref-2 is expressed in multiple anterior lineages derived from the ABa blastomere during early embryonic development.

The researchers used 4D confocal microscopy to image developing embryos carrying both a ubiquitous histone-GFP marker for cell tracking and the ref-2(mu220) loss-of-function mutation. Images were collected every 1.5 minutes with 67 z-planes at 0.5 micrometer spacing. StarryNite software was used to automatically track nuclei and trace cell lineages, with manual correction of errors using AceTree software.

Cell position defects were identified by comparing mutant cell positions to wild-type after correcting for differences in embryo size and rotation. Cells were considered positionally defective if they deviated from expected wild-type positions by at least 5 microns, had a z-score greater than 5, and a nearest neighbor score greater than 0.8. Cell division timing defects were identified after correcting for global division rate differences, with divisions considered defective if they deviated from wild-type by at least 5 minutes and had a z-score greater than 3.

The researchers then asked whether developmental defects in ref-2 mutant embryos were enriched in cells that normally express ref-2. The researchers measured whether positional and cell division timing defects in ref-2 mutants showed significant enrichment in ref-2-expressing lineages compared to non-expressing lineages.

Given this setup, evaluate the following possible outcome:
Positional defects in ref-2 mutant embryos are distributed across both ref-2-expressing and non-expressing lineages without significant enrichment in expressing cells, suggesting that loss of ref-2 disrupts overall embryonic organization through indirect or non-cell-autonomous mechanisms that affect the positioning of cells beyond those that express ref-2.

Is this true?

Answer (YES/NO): NO